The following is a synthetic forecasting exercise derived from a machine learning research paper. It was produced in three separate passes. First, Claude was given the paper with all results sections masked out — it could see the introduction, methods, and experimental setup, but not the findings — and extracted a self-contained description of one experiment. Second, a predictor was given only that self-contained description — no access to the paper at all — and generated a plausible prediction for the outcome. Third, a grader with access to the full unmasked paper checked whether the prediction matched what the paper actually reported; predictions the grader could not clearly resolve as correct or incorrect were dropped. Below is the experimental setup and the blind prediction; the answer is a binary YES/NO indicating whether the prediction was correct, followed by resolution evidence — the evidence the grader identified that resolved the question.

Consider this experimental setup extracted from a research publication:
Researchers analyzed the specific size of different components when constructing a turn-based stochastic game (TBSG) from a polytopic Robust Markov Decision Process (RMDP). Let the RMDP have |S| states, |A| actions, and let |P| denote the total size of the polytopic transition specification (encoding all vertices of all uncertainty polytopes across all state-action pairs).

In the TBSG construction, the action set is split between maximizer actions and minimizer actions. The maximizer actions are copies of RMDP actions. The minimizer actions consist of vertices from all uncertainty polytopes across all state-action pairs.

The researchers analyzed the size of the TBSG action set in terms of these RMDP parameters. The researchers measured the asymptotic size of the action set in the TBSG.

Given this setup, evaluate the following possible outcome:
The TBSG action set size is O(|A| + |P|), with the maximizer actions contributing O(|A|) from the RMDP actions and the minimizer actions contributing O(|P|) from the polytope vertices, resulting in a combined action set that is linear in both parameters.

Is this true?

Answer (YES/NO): YES